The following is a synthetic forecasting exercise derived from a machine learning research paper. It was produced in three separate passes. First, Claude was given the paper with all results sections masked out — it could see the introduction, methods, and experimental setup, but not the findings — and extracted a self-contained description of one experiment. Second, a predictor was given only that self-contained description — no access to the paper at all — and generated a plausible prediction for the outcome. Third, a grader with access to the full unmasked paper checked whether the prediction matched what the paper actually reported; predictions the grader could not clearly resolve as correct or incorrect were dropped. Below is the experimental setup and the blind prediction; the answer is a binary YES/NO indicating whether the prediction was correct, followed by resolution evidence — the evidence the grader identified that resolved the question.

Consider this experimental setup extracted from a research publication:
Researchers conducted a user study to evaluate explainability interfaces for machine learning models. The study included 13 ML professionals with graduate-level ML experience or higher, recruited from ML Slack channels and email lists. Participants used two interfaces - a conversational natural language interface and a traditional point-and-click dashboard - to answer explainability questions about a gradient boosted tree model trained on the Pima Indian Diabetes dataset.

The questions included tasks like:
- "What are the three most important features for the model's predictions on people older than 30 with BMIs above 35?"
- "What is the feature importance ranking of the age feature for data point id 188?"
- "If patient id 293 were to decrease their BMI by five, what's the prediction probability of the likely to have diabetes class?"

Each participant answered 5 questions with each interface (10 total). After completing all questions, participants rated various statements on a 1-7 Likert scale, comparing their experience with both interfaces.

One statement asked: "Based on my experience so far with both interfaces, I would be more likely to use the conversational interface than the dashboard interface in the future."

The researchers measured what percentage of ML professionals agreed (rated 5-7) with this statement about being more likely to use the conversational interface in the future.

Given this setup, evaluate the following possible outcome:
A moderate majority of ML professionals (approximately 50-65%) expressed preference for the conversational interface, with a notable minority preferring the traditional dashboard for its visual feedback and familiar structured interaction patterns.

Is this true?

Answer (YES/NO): YES